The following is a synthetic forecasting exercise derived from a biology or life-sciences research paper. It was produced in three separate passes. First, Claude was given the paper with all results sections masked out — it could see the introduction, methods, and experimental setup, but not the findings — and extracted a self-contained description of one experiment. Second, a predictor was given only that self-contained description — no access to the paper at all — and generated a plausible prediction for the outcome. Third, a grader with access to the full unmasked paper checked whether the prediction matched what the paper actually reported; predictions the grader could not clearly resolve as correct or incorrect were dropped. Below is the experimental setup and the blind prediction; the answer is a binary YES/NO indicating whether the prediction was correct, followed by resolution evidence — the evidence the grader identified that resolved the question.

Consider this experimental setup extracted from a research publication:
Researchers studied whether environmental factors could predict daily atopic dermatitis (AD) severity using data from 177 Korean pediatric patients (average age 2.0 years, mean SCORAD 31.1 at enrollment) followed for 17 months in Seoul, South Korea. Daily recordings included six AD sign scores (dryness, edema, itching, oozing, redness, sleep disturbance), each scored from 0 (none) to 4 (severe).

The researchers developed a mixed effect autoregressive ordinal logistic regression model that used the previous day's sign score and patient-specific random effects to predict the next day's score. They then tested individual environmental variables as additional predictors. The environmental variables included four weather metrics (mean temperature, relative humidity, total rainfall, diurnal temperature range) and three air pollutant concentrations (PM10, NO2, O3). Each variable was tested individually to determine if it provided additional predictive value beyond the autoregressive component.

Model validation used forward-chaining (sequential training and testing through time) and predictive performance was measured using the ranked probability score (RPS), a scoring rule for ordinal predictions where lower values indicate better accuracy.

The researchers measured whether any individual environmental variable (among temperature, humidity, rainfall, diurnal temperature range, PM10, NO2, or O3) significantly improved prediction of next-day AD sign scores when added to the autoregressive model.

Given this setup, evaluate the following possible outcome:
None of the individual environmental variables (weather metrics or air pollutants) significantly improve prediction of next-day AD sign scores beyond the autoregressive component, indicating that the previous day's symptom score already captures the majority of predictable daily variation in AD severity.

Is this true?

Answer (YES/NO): YES